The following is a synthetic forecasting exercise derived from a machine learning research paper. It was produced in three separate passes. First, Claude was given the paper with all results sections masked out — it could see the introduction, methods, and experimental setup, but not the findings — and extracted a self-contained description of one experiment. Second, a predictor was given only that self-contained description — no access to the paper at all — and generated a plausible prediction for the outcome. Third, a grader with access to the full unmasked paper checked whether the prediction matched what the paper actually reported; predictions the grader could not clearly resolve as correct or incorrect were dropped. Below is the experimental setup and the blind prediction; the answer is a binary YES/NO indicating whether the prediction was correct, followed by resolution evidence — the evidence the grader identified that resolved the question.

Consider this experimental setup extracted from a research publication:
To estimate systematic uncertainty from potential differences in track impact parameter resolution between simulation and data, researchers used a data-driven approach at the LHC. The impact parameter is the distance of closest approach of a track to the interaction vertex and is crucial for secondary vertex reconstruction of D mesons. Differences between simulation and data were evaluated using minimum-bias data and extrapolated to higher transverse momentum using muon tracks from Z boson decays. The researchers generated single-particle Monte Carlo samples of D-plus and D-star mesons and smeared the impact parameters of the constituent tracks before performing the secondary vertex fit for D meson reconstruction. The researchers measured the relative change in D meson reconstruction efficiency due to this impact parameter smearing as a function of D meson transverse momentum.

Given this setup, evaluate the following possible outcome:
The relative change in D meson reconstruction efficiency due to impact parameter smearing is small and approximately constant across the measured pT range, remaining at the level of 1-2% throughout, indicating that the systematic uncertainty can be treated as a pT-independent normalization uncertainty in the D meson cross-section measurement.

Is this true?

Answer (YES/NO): NO